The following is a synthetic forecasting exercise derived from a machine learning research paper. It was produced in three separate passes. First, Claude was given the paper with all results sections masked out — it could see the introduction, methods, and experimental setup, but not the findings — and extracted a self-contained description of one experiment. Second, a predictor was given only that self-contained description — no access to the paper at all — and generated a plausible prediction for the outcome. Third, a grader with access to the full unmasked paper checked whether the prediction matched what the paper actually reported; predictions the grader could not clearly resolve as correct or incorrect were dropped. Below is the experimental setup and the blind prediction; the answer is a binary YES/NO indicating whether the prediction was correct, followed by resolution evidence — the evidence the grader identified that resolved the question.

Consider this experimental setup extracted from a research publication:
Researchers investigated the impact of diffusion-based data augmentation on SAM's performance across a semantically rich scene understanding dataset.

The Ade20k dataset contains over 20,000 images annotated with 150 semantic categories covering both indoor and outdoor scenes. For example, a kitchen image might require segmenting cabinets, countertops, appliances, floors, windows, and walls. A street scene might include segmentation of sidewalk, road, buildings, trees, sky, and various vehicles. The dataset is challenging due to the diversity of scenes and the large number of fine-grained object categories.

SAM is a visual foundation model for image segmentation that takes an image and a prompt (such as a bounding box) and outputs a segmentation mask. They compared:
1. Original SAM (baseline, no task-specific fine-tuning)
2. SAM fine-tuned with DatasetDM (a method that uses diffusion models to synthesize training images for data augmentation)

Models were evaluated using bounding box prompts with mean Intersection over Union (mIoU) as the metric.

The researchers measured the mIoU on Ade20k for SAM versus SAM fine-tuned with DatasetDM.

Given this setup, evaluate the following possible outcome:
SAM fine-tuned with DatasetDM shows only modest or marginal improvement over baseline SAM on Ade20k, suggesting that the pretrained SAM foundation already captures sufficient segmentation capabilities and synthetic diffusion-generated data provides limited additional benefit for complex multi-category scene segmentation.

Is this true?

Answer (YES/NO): NO